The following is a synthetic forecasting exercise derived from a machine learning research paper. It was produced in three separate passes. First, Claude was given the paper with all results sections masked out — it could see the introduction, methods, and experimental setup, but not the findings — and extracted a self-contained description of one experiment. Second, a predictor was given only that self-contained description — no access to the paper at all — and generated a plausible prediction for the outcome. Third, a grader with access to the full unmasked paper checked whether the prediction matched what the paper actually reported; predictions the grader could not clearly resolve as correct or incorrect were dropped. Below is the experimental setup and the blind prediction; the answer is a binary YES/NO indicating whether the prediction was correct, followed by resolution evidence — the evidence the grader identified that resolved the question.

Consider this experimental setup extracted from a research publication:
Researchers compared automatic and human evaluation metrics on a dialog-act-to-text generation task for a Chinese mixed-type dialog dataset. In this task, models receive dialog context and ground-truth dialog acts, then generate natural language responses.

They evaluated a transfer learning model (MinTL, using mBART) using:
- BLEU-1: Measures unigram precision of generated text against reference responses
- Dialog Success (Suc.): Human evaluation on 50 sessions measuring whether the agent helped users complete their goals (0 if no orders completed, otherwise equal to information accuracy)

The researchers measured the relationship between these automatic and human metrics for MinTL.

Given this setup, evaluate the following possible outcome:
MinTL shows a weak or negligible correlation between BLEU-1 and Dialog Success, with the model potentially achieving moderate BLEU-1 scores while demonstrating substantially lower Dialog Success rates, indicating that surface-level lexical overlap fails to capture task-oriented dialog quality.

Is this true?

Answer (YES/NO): NO